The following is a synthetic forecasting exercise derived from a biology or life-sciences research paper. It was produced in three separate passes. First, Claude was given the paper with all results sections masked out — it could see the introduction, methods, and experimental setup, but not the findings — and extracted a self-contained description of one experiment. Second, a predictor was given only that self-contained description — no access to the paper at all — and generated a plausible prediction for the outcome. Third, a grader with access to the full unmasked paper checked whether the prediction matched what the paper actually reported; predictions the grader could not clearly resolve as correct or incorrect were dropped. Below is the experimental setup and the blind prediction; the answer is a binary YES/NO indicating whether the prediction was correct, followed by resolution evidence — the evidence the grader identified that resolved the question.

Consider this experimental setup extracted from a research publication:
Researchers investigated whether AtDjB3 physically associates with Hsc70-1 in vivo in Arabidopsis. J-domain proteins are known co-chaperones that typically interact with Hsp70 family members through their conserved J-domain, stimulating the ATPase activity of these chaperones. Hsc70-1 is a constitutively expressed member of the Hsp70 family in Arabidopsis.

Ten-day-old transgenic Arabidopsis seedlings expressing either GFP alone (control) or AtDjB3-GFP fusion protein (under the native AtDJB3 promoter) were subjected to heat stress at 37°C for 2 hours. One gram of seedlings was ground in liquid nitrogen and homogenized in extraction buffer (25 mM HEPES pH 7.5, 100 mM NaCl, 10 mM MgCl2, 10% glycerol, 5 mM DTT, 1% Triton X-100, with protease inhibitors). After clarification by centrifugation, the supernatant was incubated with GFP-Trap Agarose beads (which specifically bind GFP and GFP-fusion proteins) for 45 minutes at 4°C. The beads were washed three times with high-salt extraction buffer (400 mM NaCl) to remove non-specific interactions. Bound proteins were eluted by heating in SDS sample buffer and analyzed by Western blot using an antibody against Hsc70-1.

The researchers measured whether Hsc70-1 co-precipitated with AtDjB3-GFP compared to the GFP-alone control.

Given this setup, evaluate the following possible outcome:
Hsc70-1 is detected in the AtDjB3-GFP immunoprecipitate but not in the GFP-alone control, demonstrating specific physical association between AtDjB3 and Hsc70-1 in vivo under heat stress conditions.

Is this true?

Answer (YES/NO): YES